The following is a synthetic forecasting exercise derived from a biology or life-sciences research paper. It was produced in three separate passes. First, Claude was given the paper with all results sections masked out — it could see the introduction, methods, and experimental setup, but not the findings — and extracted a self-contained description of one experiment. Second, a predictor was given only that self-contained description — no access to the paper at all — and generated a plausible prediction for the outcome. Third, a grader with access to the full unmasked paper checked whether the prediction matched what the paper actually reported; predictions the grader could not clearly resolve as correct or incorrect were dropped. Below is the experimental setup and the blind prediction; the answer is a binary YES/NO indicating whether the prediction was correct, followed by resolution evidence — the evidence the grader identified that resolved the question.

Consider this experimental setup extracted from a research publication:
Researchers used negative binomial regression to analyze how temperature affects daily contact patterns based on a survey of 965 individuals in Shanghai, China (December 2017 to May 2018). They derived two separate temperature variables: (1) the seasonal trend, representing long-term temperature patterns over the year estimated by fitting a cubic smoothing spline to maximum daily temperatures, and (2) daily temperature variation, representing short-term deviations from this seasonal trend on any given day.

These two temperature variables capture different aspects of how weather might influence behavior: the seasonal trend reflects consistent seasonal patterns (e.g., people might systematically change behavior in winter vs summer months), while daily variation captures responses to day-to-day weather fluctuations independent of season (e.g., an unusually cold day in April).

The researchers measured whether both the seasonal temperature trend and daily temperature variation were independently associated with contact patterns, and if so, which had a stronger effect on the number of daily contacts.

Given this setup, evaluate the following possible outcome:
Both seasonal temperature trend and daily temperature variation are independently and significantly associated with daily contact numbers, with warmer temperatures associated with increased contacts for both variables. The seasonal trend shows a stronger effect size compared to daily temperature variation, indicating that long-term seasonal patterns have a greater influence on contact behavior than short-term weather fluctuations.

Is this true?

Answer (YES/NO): NO